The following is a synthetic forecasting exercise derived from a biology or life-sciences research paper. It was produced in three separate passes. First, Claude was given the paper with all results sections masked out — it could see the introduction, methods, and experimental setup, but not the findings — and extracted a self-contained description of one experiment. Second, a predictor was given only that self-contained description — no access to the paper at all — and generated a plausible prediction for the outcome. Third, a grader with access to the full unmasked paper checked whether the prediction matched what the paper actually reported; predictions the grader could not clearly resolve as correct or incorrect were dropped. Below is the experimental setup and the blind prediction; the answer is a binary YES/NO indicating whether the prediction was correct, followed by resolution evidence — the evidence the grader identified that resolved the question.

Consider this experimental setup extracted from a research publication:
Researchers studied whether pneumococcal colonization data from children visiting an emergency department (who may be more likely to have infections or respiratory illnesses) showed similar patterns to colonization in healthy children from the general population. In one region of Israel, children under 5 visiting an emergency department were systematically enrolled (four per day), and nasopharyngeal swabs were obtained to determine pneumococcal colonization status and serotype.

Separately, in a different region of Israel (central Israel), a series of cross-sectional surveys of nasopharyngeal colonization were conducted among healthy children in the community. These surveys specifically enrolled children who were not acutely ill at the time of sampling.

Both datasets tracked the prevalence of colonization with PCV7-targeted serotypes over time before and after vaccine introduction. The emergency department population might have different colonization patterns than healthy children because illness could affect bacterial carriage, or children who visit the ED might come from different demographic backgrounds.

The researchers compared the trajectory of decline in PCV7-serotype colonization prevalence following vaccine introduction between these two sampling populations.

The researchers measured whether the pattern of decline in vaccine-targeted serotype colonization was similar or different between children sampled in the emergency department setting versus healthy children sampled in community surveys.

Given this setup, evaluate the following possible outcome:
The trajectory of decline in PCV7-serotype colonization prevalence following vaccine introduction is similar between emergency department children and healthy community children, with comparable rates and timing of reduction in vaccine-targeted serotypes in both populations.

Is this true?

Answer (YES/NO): YES